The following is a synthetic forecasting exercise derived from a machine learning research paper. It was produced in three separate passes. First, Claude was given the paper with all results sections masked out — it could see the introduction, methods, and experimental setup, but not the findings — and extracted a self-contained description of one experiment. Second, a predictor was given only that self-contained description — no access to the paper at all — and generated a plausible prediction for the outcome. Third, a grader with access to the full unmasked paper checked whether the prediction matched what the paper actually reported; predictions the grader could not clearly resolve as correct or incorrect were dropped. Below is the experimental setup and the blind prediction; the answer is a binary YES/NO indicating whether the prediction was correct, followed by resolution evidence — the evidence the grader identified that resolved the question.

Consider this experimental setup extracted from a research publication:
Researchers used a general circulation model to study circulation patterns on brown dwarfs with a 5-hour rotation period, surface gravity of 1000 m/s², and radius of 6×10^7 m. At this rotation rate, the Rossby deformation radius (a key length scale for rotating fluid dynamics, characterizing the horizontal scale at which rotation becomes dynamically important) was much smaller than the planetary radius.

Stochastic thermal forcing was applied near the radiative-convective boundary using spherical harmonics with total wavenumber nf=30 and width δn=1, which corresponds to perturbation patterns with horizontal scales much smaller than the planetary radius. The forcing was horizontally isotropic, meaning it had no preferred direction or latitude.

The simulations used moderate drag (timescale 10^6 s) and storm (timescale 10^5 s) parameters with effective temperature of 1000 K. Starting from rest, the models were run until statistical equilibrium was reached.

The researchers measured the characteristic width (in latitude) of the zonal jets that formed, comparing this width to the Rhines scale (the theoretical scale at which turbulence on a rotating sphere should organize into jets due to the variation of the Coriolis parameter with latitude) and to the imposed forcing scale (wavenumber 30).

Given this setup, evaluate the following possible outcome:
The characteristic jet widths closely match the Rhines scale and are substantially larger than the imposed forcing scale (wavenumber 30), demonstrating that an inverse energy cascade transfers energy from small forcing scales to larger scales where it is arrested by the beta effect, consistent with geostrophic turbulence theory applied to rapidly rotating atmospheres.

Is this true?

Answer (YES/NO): NO